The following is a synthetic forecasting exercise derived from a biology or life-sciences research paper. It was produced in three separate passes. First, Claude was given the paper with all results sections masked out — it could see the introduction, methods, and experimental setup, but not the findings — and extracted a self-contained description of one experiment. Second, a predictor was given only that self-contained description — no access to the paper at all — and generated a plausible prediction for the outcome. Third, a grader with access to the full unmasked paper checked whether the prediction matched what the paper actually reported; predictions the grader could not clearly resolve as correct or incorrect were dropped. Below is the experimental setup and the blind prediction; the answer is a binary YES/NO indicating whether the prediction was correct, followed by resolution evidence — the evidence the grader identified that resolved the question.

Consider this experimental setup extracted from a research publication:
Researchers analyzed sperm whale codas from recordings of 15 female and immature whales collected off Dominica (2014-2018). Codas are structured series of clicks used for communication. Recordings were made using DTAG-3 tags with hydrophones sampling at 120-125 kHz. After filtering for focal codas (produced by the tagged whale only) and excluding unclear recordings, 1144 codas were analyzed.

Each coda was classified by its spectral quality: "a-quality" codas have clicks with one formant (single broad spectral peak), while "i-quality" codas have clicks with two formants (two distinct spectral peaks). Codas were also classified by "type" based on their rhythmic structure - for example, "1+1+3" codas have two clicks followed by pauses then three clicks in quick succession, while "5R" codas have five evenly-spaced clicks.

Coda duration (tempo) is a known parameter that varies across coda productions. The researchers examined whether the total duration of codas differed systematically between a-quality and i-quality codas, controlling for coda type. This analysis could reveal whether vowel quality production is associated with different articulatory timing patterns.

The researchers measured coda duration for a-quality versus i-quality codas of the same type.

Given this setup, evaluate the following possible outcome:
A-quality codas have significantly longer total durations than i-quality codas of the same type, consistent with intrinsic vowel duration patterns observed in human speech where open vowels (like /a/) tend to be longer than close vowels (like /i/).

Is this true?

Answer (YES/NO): YES